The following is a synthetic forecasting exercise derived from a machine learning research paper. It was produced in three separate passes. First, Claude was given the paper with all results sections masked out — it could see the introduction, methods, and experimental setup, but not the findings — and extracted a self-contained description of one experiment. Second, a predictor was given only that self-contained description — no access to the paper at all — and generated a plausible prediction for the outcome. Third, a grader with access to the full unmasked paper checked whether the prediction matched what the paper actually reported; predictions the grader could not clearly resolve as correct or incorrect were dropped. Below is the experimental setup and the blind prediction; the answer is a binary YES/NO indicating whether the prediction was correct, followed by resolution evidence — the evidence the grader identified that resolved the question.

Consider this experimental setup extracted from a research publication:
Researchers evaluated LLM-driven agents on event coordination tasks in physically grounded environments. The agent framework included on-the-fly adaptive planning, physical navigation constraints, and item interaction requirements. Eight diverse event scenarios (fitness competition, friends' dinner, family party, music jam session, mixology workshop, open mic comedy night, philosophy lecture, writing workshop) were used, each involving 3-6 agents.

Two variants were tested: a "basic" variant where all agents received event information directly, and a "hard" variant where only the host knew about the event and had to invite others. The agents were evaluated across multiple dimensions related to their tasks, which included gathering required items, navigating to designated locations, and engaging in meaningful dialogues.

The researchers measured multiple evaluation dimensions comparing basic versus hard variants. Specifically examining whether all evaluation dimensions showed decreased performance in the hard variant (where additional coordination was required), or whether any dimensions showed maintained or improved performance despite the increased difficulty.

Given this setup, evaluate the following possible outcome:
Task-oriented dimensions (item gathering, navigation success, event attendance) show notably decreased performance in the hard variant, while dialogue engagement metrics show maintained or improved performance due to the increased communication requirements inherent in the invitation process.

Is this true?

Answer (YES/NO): NO